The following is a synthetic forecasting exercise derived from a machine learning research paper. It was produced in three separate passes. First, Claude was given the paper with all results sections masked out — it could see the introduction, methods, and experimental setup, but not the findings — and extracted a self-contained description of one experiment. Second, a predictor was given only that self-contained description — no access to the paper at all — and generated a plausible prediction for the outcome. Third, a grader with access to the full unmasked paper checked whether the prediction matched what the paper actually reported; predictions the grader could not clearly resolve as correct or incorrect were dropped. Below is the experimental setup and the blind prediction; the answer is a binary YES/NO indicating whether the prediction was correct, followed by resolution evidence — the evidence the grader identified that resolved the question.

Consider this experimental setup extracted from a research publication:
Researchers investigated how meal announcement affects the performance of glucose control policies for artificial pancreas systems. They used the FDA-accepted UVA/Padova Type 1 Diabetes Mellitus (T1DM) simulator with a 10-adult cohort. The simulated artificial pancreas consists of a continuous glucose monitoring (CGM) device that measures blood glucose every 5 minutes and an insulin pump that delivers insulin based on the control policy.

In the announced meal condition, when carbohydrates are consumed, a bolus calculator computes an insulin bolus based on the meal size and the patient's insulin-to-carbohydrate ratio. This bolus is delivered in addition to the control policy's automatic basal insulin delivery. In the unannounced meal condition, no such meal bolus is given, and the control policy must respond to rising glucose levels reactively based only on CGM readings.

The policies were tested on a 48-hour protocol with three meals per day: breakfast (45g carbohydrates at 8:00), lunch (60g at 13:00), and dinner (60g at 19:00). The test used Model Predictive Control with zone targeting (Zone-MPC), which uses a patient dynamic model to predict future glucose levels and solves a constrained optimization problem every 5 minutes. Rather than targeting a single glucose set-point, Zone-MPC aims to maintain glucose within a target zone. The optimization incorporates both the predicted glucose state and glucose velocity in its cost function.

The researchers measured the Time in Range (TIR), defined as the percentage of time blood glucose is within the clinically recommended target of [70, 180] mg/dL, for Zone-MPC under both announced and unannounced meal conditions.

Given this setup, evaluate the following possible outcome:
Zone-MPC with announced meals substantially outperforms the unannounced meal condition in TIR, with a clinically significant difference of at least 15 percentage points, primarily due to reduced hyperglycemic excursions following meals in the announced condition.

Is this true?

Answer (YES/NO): YES